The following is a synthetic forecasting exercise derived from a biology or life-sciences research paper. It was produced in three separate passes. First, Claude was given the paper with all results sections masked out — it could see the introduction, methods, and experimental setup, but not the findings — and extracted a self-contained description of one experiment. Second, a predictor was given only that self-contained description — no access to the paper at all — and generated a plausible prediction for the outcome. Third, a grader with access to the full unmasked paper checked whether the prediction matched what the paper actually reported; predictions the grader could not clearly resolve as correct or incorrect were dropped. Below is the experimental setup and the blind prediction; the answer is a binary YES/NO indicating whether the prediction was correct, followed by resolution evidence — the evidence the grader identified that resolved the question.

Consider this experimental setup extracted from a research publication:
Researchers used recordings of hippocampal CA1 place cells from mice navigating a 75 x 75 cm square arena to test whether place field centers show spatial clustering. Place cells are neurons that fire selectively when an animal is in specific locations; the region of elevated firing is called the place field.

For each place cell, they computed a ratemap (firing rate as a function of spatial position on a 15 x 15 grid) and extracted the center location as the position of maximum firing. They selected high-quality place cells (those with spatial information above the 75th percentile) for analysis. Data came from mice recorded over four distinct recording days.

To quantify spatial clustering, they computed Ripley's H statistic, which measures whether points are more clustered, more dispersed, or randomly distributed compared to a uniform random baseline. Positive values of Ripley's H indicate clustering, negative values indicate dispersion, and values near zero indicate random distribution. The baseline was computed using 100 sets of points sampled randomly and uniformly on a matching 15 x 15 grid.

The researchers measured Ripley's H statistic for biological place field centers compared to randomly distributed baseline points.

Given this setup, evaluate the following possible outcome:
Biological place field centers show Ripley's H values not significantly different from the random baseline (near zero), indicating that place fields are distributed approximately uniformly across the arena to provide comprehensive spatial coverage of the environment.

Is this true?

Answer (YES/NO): NO